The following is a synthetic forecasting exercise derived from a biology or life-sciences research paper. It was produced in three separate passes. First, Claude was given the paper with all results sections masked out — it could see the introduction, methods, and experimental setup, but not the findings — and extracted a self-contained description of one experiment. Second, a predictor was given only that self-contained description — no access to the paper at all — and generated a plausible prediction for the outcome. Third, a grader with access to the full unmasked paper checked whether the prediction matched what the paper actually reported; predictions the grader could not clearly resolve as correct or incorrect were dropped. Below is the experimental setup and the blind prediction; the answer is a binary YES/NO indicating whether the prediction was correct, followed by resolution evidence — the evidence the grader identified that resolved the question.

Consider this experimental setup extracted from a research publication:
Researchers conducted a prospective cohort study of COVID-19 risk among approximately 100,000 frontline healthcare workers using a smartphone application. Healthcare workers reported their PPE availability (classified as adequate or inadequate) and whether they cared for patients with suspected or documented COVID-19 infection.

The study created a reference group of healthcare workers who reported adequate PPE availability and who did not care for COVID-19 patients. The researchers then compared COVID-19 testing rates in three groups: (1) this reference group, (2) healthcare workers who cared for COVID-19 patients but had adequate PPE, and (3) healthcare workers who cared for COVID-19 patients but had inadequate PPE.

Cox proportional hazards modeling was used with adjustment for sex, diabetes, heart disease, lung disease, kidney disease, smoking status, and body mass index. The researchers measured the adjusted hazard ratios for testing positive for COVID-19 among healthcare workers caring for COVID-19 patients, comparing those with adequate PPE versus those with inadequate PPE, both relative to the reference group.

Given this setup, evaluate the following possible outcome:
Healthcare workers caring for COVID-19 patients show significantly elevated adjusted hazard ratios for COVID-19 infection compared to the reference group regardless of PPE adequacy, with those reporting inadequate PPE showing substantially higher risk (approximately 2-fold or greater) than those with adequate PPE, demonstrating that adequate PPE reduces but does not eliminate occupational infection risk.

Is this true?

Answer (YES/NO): NO